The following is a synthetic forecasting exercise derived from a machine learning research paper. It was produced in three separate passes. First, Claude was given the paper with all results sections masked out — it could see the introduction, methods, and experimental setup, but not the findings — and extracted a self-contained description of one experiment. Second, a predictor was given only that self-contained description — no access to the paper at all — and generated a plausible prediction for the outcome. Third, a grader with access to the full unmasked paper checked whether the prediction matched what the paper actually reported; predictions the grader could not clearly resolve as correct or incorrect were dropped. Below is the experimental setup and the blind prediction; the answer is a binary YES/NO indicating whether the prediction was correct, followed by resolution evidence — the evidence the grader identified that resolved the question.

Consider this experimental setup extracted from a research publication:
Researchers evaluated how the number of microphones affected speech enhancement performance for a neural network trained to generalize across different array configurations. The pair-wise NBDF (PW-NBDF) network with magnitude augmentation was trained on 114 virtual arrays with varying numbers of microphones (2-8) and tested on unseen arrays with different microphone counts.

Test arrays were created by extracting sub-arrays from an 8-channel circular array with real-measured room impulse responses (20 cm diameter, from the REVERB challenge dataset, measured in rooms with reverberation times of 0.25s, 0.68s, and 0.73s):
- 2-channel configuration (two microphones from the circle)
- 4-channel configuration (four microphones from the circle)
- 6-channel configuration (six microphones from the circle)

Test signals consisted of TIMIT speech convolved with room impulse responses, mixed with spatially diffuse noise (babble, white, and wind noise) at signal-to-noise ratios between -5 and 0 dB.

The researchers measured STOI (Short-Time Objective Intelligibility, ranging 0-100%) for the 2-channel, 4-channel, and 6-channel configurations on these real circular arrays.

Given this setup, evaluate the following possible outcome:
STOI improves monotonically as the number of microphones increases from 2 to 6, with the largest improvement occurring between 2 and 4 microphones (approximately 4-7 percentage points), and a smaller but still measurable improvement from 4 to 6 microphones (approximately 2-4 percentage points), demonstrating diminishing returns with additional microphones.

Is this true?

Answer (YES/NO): NO